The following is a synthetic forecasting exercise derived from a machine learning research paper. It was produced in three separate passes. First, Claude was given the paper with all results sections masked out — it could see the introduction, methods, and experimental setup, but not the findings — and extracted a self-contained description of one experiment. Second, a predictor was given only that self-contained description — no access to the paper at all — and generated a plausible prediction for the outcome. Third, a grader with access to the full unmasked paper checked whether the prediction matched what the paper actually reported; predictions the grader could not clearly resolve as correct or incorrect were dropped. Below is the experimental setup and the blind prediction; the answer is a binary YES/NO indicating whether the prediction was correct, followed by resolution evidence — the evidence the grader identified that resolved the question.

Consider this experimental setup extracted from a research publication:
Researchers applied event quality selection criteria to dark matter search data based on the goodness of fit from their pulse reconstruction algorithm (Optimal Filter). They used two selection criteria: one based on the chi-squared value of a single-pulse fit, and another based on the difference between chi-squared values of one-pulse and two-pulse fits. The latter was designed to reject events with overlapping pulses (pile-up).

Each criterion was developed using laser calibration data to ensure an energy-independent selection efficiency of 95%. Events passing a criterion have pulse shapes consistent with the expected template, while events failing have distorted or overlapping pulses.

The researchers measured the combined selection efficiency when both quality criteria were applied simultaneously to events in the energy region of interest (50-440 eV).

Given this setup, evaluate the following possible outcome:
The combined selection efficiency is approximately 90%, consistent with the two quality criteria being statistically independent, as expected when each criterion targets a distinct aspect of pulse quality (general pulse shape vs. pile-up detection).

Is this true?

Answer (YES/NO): YES